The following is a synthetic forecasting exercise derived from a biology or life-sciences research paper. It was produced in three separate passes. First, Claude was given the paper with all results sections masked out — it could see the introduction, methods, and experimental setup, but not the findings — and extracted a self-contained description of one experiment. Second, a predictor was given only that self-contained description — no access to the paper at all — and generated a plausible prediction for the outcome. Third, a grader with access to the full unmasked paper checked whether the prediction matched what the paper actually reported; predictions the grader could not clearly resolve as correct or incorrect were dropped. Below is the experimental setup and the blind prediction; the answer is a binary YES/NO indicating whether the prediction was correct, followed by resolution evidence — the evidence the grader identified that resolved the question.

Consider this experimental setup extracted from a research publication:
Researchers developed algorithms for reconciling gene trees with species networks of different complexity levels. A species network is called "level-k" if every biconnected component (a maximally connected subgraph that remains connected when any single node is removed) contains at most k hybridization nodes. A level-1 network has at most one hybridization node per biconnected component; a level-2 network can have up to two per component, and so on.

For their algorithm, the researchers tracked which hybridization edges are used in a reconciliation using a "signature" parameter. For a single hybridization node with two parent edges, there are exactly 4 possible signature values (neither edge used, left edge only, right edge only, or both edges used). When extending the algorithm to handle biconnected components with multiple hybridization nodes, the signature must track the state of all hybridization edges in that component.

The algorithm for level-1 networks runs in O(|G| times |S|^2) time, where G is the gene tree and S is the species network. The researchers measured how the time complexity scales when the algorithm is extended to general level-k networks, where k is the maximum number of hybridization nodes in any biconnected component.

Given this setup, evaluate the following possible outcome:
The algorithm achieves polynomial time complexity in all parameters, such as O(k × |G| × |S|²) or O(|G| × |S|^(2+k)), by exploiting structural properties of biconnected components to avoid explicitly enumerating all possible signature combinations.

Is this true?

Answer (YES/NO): NO